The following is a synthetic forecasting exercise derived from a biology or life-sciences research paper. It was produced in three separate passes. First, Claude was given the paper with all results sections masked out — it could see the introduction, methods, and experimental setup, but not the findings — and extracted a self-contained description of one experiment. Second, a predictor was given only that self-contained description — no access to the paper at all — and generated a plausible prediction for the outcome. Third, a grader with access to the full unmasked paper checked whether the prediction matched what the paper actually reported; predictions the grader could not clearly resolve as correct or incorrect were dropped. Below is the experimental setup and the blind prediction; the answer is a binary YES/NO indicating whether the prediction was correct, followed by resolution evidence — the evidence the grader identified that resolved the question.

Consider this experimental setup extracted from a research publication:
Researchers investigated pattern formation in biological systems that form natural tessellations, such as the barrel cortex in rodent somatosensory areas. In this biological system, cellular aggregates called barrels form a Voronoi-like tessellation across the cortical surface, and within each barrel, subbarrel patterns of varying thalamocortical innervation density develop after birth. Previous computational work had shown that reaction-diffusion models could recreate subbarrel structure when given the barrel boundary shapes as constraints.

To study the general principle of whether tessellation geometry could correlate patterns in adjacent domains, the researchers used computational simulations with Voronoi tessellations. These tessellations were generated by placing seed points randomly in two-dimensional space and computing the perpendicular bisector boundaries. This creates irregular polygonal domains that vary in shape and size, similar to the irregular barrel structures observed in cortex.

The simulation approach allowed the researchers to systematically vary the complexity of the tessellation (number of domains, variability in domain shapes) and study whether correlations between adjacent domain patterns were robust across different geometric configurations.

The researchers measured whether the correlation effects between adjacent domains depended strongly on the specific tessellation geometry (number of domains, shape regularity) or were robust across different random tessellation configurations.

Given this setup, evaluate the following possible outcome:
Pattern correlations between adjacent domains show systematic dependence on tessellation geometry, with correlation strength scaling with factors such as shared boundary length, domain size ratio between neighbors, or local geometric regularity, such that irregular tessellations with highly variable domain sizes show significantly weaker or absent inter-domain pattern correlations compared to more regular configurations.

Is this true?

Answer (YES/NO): NO